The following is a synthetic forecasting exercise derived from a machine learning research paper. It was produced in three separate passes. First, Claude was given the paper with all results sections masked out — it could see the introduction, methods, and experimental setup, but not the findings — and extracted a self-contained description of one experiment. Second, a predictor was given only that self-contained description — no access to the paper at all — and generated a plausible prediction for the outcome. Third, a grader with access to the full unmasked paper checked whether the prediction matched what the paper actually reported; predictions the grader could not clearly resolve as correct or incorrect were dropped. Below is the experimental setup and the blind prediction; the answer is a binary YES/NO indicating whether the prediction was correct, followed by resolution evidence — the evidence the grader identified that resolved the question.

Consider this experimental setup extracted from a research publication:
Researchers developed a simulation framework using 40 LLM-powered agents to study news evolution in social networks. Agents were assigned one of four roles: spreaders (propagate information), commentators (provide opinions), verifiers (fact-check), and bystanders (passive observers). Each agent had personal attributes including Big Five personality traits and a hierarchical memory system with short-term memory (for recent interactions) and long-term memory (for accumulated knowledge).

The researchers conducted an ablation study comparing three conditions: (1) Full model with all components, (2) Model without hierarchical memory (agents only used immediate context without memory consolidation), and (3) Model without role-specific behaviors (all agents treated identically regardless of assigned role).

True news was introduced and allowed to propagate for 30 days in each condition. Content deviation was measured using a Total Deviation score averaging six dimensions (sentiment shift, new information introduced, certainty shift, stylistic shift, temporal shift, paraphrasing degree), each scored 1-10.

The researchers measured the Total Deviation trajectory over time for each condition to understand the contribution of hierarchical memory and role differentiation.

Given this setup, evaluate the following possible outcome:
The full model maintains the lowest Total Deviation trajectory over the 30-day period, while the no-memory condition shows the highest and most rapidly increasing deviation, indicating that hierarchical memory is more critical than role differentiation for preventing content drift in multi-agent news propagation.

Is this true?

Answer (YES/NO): NO